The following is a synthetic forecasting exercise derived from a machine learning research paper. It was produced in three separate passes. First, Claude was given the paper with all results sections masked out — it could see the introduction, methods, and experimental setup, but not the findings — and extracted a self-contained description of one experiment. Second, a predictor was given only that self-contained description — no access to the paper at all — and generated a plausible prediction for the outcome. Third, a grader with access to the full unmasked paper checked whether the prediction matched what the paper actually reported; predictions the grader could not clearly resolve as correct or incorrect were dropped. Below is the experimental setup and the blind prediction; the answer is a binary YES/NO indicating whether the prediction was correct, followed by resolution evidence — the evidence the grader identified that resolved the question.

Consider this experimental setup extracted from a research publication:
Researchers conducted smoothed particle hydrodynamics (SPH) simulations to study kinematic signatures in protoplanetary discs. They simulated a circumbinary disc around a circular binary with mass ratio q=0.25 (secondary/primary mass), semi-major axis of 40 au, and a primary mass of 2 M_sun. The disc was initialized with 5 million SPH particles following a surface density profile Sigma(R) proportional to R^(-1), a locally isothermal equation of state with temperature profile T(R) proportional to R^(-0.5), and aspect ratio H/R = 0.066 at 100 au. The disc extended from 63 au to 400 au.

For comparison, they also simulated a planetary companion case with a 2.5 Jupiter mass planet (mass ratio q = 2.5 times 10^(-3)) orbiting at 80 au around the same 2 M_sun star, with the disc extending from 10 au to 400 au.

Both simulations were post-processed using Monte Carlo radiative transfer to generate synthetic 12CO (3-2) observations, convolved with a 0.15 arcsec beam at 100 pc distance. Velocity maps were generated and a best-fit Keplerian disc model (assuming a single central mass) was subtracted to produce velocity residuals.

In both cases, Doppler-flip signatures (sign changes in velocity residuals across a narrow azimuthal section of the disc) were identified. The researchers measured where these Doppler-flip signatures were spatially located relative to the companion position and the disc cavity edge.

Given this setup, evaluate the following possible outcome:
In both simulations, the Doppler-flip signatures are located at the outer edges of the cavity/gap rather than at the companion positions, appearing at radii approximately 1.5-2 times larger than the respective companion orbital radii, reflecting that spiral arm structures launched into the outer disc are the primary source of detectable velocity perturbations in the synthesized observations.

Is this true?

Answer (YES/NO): NO